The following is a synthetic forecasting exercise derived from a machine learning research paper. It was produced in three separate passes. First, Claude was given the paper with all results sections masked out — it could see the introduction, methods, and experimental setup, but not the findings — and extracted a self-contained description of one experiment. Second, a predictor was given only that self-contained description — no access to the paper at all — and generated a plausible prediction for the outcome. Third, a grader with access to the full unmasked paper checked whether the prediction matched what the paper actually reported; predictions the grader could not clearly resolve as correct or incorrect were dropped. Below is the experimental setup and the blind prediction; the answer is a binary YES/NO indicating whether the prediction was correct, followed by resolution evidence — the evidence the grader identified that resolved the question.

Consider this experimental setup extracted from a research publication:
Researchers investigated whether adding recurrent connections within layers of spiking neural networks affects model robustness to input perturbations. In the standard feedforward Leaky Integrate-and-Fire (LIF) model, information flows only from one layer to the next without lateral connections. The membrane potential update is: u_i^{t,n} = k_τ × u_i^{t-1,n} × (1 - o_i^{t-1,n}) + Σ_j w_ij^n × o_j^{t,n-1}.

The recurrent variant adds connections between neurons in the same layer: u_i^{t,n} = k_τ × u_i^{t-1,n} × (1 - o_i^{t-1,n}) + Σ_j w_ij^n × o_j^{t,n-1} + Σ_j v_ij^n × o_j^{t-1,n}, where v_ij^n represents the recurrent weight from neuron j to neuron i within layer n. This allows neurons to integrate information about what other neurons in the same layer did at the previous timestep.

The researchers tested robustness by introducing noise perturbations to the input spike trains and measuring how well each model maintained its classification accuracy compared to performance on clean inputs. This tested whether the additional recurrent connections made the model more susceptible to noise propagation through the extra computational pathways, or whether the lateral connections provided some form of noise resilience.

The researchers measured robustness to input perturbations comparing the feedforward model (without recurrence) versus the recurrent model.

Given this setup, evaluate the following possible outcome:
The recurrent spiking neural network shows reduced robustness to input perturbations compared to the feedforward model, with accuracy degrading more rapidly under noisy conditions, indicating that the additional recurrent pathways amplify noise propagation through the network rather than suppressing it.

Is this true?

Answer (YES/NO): YES